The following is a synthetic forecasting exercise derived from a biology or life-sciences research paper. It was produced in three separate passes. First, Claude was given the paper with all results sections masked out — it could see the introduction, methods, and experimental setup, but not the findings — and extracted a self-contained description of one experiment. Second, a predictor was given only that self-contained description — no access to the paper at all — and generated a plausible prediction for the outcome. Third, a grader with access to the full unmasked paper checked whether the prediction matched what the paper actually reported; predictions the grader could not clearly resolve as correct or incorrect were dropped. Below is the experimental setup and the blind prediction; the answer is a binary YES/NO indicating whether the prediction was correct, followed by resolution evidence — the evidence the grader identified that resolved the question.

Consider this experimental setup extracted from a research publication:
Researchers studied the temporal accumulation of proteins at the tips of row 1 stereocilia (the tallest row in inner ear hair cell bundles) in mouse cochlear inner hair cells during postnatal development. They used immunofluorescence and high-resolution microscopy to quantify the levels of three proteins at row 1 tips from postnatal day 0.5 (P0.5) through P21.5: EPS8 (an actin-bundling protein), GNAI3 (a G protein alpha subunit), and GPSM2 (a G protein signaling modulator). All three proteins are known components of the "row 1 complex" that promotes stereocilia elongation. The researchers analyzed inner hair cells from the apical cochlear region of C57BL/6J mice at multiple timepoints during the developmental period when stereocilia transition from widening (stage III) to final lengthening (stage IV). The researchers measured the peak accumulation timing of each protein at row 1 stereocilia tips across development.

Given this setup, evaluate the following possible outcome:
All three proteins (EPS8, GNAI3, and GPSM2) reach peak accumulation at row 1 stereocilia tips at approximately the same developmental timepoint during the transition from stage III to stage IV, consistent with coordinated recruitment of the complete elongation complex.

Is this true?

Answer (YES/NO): NO